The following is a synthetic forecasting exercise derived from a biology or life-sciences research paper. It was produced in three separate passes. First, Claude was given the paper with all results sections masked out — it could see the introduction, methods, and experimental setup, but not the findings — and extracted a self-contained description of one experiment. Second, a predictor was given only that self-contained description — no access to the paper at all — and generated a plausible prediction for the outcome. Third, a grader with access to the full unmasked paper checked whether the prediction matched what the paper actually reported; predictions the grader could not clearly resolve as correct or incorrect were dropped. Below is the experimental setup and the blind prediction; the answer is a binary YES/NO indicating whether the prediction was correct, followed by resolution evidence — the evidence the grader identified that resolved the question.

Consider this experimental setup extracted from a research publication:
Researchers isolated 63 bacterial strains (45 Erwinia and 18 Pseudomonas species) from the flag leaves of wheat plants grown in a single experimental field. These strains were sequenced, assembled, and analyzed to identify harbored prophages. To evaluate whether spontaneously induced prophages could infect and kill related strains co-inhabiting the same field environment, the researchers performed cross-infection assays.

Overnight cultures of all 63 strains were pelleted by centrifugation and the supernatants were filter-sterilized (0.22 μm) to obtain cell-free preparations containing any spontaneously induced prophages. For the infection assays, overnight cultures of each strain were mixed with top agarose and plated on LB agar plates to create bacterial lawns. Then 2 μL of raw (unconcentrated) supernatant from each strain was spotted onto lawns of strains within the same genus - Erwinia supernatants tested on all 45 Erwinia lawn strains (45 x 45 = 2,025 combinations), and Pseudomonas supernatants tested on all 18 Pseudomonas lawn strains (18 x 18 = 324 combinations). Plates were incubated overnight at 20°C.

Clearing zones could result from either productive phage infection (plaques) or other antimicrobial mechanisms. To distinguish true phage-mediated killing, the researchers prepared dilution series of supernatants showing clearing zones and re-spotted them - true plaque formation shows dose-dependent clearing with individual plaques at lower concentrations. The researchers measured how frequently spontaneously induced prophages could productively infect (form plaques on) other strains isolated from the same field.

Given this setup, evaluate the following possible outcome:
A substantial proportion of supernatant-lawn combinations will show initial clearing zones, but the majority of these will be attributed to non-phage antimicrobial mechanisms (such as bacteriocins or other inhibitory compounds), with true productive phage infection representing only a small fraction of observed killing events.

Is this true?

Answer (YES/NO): NO